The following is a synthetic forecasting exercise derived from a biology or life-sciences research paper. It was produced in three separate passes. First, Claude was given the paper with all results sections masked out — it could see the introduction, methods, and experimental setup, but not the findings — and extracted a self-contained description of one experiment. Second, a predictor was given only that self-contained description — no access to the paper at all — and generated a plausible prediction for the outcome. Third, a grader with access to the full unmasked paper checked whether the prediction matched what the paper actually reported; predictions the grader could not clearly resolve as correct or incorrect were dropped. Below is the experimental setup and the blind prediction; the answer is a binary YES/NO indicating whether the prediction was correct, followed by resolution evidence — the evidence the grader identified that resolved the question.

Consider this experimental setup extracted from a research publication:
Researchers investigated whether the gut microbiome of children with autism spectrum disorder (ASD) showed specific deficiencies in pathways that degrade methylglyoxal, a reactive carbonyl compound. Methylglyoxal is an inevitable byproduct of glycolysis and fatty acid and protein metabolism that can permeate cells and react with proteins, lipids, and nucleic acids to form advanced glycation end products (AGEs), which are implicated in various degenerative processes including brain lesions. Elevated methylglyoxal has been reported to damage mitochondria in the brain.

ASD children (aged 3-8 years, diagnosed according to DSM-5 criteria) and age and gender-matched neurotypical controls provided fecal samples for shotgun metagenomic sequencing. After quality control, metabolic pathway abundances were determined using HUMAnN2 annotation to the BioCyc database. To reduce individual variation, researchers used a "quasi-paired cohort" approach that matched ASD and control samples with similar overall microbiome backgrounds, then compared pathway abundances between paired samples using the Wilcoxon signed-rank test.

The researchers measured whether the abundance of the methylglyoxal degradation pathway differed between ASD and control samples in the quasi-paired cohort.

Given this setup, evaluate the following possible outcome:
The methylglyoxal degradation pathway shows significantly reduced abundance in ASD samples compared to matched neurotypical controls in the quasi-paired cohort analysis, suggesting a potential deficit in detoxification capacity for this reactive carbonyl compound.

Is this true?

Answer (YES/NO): YES